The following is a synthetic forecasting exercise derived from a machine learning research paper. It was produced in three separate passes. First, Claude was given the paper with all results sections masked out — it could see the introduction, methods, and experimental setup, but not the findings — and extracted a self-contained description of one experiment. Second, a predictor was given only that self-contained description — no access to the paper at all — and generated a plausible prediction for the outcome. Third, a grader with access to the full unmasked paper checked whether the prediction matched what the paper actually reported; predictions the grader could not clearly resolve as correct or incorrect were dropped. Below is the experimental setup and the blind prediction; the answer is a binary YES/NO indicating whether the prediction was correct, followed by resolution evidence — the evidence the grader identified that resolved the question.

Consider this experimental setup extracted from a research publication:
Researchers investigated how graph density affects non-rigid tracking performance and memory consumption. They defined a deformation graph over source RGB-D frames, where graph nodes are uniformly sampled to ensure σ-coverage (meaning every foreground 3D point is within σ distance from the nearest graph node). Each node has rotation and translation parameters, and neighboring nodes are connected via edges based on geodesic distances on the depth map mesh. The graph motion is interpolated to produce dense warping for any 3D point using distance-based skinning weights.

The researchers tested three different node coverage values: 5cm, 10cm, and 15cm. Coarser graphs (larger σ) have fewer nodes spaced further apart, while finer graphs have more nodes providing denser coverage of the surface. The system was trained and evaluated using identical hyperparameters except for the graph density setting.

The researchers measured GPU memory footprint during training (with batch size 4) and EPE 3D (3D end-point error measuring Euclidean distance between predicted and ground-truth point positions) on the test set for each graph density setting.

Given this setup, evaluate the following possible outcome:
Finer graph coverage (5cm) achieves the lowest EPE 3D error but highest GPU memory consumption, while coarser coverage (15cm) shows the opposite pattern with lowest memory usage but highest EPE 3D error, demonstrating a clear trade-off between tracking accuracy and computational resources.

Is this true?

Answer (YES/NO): YES